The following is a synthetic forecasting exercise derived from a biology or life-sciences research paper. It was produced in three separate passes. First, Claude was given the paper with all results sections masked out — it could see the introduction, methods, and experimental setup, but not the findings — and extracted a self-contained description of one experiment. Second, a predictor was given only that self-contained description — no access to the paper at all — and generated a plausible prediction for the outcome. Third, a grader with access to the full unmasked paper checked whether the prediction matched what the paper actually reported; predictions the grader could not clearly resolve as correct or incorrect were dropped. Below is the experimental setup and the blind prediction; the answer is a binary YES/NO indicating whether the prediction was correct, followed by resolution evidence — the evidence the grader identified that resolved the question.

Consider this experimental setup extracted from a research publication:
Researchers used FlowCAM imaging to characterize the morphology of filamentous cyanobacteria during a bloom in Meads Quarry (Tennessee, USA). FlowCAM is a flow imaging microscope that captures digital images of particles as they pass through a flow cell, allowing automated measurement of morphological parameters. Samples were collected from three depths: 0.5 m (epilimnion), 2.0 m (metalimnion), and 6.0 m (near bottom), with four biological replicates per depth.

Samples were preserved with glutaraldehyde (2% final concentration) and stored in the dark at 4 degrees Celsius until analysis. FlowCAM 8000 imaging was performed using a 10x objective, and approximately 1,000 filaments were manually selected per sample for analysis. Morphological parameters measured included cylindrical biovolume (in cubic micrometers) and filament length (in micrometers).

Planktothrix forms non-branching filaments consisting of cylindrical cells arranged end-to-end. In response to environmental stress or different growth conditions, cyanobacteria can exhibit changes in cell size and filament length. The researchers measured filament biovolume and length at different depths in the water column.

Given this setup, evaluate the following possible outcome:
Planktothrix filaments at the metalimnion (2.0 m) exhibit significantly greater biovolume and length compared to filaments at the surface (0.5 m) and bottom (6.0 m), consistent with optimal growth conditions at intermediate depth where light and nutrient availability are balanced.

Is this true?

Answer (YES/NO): YES